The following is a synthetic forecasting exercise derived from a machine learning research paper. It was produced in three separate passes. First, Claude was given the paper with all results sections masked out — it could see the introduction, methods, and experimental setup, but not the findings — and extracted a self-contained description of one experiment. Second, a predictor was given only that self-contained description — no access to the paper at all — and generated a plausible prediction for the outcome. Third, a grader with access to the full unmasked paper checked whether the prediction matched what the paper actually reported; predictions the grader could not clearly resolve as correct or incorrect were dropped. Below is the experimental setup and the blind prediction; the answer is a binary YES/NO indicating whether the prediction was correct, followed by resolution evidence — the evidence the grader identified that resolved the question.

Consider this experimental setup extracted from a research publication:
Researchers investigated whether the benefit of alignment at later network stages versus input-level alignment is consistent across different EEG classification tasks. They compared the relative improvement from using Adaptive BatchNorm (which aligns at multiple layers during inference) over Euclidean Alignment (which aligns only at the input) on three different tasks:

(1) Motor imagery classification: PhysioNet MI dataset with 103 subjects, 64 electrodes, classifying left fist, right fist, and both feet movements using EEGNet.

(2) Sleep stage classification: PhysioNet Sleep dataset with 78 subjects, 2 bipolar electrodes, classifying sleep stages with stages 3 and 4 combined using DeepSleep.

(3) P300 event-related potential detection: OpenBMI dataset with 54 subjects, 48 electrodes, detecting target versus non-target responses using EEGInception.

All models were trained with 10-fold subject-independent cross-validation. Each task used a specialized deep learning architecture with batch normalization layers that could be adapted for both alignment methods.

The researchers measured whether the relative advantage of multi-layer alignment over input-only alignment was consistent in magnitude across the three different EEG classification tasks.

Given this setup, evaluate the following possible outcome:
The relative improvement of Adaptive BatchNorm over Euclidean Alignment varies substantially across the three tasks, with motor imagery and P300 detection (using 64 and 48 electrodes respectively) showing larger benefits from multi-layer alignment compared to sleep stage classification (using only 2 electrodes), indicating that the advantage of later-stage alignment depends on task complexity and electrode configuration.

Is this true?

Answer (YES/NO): NO